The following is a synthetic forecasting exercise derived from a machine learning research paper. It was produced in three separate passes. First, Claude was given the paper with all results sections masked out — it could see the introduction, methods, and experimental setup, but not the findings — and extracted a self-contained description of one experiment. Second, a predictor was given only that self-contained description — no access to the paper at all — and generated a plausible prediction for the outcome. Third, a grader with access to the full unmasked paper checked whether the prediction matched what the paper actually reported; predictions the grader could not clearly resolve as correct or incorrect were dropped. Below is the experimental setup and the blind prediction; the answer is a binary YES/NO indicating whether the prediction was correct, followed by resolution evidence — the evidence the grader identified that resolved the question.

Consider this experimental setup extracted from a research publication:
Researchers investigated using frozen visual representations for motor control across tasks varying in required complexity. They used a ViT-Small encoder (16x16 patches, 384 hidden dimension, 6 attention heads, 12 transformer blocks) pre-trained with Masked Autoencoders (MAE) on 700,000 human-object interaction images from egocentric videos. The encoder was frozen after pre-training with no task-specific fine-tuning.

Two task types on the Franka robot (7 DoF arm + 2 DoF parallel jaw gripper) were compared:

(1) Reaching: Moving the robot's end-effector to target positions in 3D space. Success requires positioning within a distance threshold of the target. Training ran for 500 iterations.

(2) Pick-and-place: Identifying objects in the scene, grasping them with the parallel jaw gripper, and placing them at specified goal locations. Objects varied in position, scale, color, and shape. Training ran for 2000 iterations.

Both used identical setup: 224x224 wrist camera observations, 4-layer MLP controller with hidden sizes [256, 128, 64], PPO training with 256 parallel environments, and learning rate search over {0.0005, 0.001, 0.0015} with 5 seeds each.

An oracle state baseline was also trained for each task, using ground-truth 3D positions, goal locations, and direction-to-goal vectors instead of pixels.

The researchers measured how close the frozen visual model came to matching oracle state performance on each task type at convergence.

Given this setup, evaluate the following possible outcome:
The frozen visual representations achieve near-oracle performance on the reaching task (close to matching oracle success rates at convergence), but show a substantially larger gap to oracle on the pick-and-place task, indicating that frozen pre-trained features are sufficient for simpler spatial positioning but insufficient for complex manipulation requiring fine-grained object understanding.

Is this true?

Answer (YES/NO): NO